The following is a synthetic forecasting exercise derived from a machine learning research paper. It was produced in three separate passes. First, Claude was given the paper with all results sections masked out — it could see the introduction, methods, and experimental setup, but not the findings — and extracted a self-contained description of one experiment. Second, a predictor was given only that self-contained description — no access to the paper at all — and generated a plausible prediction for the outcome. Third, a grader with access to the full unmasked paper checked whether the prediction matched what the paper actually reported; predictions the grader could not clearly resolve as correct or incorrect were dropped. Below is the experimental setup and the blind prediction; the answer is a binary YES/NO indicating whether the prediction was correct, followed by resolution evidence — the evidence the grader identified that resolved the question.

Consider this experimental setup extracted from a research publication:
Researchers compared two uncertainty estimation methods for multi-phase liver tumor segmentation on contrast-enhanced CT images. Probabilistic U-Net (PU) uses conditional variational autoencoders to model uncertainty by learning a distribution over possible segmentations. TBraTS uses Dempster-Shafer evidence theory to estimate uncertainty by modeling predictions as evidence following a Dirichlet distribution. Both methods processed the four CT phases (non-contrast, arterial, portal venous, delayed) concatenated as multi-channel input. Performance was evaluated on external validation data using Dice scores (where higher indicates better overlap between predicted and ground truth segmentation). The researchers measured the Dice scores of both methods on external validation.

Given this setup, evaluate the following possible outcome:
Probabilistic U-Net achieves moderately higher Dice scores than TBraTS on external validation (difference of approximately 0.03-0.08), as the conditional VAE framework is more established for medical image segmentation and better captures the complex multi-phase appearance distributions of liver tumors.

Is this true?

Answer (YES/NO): NO